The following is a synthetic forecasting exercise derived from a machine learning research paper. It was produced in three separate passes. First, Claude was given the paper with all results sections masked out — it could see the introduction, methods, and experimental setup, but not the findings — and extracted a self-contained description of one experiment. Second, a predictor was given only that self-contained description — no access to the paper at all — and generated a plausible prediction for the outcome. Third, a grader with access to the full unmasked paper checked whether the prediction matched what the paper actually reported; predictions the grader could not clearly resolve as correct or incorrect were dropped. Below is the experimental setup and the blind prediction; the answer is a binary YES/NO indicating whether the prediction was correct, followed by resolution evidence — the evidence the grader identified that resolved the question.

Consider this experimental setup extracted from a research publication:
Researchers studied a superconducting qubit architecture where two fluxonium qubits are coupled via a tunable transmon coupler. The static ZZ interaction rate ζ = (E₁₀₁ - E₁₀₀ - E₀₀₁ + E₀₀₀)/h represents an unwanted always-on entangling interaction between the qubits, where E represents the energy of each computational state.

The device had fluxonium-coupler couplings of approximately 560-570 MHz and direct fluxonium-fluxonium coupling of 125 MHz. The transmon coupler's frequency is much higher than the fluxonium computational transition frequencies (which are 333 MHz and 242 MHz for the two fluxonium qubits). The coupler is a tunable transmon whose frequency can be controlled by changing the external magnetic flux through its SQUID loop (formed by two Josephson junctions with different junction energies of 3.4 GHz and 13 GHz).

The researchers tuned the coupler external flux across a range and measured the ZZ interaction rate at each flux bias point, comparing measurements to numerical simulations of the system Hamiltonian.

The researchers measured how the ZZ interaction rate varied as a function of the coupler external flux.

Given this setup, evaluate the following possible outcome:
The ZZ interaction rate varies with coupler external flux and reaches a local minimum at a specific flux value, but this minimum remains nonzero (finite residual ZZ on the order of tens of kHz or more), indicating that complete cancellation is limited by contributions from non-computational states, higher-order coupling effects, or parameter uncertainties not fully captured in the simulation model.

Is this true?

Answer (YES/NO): NO